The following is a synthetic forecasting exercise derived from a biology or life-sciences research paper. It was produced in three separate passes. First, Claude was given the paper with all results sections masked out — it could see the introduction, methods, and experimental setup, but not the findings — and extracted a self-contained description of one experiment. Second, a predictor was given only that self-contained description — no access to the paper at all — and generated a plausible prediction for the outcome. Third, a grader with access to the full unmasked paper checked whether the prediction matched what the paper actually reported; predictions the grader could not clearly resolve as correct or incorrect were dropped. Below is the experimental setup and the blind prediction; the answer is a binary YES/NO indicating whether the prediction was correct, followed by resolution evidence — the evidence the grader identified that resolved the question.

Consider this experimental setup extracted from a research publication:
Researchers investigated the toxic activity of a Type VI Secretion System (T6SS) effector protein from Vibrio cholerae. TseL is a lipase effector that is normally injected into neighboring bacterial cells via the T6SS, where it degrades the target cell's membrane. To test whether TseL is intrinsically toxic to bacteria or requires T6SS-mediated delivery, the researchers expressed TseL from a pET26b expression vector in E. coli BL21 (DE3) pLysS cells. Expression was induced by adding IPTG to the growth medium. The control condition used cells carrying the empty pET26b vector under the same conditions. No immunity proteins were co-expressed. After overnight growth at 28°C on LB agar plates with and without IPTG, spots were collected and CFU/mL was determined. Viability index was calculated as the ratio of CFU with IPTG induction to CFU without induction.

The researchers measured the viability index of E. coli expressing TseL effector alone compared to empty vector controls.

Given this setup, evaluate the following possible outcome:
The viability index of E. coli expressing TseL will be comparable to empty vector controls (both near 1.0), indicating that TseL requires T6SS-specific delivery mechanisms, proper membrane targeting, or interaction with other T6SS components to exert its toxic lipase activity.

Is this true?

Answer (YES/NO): NO